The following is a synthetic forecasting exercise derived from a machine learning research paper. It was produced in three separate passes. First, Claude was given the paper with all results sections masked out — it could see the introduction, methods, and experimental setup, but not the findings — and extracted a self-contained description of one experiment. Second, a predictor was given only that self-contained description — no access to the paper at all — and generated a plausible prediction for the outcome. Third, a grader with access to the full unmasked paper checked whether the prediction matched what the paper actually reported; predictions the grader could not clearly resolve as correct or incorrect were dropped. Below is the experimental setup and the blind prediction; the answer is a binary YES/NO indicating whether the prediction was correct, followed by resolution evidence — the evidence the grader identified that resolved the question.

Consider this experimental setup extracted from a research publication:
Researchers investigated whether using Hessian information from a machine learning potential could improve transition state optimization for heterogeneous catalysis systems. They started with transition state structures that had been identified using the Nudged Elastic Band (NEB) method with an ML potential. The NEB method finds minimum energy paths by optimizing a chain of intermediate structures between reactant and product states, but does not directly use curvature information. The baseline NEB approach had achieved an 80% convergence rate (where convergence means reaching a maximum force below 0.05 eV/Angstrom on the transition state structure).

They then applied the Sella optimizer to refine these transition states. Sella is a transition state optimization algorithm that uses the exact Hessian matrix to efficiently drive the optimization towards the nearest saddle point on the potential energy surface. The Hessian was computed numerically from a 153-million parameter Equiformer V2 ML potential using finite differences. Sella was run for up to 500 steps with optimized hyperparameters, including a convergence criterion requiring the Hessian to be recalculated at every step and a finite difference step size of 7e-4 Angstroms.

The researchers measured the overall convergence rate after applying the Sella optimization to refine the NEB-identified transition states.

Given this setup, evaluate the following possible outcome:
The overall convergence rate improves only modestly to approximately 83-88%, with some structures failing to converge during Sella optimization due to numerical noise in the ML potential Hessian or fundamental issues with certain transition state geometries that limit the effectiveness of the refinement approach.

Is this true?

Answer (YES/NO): NO